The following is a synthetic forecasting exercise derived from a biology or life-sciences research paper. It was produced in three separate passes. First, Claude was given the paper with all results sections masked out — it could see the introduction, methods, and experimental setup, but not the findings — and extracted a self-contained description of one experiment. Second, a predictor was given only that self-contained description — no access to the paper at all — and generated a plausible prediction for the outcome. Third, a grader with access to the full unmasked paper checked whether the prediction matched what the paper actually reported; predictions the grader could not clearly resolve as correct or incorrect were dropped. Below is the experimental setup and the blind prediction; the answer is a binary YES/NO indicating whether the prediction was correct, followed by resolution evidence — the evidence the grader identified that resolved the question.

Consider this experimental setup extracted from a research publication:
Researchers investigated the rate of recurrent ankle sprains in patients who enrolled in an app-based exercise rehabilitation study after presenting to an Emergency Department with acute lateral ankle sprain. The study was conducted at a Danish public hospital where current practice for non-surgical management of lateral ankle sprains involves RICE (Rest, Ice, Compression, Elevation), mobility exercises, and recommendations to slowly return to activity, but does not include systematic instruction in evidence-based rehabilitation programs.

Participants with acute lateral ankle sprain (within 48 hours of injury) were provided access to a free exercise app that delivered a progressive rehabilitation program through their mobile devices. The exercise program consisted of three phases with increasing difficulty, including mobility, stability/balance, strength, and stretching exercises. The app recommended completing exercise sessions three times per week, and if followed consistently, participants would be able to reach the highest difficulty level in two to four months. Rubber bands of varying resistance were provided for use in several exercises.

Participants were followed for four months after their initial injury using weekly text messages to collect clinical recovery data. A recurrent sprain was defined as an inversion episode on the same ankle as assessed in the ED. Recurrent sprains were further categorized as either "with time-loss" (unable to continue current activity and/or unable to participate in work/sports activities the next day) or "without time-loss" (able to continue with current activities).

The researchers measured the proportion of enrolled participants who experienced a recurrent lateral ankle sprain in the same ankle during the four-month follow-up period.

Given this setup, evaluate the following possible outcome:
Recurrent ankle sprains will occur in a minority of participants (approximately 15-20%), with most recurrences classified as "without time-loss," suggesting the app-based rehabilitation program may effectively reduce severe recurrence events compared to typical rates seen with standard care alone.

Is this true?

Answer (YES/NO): NO